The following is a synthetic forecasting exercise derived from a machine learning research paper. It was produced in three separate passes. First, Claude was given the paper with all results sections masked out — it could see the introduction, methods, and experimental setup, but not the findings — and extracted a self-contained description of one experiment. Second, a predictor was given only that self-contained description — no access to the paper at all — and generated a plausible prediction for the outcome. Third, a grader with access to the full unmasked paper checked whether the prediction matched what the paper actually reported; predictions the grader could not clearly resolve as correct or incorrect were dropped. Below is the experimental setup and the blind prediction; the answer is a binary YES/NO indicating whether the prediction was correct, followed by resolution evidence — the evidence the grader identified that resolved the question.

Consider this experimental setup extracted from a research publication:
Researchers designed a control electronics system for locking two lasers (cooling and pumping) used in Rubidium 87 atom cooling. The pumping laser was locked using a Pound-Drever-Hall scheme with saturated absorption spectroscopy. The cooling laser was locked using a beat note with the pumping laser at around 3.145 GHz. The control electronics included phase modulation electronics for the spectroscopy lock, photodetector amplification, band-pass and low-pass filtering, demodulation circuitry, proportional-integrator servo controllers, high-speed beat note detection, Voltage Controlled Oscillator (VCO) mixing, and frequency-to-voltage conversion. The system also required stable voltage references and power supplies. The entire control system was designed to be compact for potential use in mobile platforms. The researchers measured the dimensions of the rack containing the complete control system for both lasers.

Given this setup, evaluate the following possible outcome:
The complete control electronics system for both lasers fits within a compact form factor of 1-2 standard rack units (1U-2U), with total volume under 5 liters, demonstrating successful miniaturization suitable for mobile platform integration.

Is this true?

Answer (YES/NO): NO